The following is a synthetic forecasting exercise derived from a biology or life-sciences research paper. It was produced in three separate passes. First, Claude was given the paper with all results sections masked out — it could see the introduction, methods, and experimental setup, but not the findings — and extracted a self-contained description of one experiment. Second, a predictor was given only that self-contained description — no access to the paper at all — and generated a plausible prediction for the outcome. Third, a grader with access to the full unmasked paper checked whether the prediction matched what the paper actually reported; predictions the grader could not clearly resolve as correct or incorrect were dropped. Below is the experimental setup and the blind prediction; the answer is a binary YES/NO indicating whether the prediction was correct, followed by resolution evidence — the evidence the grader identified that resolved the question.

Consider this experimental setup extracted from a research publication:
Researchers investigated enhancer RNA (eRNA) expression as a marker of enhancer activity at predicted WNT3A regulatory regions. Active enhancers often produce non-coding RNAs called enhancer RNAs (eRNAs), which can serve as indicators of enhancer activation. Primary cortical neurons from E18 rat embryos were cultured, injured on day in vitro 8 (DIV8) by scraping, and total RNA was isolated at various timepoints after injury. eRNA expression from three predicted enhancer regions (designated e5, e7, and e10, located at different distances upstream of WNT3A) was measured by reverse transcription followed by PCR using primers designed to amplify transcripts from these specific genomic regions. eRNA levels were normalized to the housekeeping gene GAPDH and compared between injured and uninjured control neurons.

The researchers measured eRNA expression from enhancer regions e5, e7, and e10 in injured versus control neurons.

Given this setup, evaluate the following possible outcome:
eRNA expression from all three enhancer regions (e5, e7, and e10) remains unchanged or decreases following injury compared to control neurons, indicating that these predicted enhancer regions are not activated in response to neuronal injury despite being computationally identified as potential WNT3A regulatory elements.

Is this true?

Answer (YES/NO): NO